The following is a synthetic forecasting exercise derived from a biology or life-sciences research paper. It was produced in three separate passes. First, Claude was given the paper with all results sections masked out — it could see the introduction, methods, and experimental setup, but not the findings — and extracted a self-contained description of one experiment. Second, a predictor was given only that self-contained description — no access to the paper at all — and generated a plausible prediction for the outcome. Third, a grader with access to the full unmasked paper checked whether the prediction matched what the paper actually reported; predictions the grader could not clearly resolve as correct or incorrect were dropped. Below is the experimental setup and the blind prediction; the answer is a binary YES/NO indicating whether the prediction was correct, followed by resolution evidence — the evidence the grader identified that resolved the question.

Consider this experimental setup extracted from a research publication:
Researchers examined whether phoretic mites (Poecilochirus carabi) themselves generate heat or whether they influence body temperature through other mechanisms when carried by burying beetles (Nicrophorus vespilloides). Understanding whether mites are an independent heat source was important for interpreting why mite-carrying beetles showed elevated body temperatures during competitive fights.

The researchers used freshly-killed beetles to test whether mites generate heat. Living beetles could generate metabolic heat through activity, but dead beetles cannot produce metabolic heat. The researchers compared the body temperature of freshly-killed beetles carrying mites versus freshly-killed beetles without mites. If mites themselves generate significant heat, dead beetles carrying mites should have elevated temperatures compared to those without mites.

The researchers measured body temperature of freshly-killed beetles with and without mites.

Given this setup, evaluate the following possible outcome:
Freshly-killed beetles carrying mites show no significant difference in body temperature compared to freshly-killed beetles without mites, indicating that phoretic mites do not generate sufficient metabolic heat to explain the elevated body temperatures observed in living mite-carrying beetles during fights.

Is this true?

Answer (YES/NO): YES